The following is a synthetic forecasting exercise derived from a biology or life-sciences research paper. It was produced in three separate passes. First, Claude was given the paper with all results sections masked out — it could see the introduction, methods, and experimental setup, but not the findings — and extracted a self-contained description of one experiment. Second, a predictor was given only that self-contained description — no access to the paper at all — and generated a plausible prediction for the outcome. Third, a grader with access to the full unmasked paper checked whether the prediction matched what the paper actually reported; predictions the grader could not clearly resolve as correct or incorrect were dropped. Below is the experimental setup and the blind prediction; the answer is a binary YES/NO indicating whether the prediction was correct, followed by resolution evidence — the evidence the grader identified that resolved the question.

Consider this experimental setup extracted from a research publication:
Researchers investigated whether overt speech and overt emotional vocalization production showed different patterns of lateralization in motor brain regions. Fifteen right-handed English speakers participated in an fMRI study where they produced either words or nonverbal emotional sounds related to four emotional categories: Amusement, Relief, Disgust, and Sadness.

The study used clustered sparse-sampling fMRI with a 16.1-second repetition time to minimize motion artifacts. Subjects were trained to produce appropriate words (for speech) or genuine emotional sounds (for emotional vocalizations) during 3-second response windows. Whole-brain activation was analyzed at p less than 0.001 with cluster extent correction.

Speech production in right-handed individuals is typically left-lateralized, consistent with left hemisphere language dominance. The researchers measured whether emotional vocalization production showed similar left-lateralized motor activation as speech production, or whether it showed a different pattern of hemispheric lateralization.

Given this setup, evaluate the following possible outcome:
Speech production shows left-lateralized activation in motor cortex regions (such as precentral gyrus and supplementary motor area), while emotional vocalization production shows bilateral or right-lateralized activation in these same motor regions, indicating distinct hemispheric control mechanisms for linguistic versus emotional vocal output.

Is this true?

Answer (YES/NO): NO